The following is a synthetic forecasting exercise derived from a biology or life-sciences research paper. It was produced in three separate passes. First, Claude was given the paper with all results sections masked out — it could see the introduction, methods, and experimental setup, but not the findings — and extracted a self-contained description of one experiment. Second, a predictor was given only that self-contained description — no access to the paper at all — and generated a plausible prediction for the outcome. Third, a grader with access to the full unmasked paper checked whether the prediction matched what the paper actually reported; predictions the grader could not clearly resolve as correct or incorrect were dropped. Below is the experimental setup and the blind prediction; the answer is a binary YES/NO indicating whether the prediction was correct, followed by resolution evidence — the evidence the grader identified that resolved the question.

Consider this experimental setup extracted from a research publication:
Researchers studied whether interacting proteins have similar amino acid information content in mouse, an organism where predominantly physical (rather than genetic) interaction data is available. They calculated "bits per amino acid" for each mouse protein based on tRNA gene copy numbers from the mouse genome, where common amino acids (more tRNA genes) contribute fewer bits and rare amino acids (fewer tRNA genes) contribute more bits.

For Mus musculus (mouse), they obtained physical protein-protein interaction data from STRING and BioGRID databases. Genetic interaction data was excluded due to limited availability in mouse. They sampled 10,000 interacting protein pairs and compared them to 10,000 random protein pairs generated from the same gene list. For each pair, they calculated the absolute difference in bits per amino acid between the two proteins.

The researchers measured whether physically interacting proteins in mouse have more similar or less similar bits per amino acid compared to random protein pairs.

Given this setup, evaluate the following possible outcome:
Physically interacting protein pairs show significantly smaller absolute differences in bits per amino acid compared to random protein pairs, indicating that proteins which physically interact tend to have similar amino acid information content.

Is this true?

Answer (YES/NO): YES